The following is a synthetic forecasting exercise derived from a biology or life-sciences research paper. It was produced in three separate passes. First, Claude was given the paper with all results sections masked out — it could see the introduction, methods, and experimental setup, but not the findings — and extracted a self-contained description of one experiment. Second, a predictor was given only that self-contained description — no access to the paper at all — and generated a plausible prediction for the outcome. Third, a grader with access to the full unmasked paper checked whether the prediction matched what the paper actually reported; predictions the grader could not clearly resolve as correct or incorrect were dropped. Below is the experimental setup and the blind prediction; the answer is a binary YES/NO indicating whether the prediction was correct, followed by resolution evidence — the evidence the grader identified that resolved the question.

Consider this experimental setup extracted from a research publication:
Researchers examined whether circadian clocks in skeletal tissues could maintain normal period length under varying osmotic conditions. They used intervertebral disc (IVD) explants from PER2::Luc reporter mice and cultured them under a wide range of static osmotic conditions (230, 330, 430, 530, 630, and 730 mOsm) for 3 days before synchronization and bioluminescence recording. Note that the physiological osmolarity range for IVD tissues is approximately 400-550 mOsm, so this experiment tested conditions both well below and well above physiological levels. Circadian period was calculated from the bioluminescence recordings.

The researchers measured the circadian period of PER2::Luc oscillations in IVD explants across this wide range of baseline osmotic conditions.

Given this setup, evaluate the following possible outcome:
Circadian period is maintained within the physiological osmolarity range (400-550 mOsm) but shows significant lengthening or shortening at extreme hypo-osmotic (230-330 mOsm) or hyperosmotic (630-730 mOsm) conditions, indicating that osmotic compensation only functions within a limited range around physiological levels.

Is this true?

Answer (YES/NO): NO